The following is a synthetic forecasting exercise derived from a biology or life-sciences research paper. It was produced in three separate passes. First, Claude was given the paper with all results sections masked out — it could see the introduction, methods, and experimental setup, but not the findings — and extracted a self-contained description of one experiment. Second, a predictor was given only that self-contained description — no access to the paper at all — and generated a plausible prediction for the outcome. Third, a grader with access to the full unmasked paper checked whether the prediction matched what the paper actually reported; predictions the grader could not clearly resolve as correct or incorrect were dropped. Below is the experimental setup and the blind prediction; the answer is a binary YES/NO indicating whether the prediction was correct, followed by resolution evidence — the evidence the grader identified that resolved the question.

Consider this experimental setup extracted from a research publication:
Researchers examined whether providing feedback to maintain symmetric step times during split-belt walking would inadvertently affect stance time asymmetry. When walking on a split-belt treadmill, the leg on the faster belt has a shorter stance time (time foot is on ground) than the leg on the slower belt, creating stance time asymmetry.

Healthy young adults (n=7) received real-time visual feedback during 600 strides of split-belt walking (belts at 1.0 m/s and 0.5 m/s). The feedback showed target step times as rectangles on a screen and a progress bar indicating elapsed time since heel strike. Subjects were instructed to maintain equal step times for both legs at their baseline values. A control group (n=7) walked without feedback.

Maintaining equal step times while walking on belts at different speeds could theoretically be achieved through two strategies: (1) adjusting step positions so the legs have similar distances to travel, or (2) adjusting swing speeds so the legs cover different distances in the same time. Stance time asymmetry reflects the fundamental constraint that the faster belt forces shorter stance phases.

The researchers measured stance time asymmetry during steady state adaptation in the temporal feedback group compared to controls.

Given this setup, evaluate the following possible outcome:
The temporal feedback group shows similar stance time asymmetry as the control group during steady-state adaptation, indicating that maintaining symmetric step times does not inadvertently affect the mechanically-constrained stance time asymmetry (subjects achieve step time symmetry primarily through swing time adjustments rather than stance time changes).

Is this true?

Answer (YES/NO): NO